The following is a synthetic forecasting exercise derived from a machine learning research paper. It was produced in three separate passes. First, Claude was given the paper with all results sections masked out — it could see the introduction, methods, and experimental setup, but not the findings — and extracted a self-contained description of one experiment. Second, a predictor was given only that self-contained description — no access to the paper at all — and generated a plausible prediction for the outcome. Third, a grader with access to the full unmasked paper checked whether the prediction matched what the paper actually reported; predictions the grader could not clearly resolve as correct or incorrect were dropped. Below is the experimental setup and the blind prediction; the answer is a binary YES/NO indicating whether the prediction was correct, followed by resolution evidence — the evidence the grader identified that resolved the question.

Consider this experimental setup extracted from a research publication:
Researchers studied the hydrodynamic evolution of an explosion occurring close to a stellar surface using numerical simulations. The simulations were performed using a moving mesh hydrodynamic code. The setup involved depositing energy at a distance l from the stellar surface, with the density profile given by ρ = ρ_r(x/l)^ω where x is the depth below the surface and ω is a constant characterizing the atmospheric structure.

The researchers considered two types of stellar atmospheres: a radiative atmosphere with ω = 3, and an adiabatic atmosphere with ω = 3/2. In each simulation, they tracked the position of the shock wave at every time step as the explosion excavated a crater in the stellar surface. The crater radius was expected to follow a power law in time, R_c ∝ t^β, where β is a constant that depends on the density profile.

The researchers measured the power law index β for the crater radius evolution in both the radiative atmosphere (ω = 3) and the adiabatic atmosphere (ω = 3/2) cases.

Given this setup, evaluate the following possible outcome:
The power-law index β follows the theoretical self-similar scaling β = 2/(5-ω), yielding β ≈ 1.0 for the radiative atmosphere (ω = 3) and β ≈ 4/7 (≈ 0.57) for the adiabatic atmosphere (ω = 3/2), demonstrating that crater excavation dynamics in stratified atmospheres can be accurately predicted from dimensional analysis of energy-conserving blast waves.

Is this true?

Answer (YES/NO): NO